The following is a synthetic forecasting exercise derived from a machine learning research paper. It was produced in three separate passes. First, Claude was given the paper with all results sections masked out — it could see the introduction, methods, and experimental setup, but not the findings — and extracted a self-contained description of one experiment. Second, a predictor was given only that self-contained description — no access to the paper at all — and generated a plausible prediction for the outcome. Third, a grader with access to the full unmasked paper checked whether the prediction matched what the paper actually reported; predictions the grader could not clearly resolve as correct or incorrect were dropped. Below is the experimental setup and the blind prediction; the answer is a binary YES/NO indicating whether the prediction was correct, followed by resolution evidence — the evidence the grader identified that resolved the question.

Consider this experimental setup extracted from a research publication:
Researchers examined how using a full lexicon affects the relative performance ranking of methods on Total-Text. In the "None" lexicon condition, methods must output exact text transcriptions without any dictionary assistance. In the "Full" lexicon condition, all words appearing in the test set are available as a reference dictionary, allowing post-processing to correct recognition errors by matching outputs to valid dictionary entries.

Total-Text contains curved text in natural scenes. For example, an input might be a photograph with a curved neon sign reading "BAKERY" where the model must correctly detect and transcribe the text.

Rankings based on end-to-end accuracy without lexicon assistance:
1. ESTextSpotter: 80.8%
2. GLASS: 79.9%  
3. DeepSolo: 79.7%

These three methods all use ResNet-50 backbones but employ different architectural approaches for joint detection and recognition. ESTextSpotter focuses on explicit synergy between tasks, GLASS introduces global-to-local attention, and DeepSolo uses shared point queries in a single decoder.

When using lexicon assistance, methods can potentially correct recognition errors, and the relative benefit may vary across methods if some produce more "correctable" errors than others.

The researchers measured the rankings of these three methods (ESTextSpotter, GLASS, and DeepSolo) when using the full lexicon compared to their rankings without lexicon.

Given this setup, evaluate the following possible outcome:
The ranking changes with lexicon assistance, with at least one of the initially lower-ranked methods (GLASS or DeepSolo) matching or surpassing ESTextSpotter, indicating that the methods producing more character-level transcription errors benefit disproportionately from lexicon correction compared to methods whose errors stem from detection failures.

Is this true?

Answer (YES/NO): NO